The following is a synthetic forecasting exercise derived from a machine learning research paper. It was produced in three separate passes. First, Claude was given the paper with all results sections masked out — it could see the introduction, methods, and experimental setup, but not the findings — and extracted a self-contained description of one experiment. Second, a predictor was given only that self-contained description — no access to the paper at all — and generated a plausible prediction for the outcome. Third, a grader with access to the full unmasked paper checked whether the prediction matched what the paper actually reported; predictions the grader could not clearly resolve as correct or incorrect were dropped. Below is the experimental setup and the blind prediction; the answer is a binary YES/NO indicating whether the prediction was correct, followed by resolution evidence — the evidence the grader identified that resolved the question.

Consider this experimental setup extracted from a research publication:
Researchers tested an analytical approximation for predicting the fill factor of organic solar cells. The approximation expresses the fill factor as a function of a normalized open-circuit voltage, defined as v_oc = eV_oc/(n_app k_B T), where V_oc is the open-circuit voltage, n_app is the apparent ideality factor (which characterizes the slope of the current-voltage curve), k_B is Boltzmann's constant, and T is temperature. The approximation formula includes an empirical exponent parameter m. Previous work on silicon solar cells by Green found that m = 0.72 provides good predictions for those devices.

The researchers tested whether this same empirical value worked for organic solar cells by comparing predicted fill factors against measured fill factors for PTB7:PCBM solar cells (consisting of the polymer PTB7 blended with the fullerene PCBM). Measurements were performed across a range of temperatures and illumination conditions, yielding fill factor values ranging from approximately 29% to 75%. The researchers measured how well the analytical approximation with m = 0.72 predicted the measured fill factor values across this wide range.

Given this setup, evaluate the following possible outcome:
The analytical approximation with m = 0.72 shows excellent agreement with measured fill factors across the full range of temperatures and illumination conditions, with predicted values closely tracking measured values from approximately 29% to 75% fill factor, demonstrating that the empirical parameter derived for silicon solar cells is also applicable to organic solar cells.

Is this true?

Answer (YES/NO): YES